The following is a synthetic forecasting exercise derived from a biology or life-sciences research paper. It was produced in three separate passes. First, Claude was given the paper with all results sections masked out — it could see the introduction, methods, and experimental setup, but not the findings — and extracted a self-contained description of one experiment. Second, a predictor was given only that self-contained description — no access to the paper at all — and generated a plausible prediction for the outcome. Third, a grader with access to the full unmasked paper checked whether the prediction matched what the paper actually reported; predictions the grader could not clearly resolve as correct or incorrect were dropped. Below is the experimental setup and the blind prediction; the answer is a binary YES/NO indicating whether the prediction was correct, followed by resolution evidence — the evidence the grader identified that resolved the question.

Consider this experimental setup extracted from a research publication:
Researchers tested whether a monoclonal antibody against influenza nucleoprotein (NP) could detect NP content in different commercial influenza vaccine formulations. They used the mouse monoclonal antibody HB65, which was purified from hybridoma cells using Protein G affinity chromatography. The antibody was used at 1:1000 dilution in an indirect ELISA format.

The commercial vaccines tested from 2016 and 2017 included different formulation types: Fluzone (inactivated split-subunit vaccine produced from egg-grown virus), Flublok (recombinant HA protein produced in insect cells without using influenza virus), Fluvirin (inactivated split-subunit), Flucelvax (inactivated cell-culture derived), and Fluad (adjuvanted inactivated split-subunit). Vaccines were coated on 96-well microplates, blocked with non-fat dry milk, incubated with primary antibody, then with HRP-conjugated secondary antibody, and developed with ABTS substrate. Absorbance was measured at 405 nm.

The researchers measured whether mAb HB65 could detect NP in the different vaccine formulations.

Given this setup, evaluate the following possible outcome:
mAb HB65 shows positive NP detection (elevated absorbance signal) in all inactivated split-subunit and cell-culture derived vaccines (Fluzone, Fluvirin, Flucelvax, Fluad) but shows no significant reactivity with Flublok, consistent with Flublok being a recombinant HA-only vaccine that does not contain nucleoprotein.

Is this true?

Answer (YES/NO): NO